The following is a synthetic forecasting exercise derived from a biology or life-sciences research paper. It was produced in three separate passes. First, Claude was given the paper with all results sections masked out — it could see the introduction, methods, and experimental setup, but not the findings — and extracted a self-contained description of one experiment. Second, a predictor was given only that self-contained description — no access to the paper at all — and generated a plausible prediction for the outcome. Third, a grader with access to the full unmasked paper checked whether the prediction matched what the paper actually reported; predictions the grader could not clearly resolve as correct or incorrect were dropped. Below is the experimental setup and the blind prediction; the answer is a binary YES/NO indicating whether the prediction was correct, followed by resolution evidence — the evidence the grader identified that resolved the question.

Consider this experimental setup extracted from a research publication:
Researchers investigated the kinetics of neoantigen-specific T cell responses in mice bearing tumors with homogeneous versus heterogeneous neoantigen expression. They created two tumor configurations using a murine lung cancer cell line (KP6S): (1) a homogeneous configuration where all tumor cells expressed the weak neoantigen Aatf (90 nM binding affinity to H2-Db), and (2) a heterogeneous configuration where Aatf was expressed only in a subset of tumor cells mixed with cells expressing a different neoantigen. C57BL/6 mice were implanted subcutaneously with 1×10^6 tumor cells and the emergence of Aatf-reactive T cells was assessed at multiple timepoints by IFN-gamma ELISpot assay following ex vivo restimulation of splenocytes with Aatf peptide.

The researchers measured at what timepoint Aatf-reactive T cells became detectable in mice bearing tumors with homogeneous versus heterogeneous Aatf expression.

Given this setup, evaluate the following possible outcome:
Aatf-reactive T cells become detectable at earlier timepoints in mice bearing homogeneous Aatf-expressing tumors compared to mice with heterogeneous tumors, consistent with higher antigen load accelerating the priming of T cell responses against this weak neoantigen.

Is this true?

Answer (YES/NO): NO